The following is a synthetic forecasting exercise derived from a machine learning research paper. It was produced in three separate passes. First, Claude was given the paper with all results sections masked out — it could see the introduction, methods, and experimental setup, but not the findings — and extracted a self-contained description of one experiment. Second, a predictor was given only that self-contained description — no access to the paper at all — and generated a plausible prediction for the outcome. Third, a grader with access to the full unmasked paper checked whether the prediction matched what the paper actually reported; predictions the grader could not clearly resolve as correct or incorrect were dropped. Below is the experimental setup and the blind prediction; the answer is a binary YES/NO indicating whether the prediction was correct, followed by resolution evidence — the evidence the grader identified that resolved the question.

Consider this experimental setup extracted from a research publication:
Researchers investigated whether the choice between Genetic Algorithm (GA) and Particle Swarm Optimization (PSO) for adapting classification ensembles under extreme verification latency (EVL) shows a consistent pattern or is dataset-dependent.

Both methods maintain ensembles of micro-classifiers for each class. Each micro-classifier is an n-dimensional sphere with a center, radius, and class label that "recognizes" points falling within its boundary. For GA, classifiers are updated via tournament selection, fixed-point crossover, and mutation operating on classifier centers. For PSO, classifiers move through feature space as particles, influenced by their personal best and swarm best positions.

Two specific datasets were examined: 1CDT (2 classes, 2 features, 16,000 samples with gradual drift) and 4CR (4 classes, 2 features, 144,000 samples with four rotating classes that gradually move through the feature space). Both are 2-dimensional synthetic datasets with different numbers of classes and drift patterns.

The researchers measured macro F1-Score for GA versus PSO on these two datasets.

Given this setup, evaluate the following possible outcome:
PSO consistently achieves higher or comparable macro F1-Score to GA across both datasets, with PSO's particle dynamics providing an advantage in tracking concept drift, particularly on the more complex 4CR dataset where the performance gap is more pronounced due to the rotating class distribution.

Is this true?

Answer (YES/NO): NO